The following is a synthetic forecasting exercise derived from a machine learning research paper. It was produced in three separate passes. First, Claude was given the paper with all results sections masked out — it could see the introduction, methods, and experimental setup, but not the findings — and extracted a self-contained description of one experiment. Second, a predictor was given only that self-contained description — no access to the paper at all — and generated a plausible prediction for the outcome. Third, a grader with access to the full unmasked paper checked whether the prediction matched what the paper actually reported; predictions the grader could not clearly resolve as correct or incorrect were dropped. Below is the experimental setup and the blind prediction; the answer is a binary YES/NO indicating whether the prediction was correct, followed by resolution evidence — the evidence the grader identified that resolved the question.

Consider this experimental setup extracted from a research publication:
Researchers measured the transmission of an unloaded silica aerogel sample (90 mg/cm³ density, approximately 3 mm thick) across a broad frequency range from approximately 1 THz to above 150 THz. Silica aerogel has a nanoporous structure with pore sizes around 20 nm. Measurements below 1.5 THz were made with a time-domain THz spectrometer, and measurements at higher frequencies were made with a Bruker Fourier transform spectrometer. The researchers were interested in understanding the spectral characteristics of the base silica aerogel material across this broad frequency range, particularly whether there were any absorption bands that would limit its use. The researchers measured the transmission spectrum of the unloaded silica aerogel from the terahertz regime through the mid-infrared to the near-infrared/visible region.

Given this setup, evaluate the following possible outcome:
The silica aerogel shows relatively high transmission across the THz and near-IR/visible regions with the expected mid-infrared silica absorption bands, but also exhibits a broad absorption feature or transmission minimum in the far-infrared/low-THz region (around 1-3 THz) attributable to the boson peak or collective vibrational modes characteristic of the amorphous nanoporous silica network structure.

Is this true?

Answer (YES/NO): NO